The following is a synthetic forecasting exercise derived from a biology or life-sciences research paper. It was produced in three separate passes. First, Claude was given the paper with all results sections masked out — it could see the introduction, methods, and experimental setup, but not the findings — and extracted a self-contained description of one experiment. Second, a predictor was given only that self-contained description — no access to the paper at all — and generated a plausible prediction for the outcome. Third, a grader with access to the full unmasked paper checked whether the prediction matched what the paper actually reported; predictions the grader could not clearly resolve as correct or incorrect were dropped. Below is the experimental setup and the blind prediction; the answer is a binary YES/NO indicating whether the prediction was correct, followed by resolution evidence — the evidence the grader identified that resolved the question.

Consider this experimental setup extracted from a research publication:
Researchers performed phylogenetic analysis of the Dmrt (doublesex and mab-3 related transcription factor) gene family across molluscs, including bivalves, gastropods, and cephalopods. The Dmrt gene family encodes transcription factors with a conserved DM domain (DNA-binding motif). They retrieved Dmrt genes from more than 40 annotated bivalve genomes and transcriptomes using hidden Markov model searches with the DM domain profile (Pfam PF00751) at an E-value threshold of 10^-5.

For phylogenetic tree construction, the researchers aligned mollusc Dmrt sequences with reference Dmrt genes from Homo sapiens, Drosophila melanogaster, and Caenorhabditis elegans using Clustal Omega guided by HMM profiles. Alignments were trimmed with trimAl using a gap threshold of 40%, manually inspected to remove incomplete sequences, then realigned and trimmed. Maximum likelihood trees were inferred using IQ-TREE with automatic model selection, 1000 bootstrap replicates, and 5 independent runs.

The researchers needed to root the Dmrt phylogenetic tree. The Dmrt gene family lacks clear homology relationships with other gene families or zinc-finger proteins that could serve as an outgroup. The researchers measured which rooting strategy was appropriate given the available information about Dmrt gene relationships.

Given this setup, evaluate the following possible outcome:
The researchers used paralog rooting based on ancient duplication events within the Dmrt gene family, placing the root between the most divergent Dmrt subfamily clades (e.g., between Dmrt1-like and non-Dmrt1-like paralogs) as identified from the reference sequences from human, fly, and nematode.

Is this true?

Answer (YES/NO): NO